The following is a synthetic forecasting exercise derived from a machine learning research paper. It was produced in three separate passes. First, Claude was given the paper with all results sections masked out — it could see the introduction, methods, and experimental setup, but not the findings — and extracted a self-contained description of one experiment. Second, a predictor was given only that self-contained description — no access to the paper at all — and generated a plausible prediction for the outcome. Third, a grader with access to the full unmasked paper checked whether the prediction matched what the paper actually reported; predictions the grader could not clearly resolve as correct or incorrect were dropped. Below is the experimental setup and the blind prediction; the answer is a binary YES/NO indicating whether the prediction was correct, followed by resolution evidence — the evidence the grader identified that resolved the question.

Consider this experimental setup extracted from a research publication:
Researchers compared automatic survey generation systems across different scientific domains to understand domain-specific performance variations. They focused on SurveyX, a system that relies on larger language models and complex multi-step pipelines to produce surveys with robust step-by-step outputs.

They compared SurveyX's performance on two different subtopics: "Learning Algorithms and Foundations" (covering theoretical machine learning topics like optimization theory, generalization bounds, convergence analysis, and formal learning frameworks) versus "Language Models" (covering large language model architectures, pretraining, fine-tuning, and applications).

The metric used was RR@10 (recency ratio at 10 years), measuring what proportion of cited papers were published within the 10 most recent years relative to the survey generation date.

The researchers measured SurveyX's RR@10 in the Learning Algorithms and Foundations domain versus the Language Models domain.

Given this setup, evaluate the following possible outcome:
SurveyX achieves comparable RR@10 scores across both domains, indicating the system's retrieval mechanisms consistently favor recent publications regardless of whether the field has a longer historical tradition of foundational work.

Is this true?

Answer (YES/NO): NO